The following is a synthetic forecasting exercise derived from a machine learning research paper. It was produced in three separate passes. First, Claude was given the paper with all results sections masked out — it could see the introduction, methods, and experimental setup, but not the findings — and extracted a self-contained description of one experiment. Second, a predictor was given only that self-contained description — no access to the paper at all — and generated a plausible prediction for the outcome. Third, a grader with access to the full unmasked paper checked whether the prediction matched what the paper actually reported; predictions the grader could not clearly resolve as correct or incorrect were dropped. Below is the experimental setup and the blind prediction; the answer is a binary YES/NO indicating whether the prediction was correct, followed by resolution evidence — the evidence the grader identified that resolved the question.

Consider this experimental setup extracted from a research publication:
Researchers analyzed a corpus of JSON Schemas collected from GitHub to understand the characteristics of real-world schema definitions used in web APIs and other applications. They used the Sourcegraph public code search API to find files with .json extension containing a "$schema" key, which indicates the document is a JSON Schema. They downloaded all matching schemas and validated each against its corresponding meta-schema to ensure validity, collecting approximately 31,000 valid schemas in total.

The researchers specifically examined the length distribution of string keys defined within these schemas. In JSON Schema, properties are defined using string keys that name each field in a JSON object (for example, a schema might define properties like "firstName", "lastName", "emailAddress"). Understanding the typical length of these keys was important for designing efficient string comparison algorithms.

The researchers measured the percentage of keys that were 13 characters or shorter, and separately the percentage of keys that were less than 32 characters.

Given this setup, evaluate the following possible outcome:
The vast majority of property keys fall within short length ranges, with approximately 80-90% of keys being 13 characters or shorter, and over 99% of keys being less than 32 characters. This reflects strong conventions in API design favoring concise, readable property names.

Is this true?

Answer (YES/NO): NO